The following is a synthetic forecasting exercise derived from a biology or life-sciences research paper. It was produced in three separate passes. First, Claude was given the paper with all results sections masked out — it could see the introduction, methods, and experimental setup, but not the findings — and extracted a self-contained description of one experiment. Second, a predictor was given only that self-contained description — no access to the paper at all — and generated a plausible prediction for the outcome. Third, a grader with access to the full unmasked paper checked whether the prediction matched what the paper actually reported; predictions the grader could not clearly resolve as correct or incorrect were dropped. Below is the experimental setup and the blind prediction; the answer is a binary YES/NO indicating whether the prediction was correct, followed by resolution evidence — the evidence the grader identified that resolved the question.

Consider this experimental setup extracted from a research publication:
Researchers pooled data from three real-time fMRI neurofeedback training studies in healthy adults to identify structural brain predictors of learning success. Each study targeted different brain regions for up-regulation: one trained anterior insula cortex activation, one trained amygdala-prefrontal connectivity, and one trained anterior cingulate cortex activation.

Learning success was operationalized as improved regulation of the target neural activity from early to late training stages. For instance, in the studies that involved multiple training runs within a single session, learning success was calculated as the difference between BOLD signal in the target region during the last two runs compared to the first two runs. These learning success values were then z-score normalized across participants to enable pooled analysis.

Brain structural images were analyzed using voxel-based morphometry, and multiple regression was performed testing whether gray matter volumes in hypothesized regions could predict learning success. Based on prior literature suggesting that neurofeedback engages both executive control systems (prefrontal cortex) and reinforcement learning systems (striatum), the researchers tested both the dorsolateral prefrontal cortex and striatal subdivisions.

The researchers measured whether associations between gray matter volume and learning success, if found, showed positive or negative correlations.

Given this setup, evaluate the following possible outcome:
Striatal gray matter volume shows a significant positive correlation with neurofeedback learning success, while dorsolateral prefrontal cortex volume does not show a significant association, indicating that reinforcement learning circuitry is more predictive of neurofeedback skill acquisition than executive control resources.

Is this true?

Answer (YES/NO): YES